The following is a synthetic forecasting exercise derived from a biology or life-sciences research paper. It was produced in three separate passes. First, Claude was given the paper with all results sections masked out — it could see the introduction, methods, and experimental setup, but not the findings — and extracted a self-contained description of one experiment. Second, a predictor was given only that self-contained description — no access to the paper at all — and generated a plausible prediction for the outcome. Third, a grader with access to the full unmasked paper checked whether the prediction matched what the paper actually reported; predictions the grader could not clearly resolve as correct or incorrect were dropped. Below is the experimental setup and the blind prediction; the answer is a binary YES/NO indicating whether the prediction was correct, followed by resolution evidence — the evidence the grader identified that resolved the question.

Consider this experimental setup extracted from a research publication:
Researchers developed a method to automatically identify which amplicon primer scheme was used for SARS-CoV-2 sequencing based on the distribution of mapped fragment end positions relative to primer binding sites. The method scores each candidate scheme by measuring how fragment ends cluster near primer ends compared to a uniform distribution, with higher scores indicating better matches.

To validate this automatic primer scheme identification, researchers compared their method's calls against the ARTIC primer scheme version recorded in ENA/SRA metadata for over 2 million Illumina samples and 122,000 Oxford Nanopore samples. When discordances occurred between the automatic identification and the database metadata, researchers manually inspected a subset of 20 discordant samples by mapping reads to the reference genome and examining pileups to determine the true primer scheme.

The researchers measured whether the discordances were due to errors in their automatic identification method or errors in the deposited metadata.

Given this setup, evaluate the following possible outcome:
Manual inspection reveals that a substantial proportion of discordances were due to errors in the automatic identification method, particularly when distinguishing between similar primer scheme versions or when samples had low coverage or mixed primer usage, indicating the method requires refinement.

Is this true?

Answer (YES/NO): NO